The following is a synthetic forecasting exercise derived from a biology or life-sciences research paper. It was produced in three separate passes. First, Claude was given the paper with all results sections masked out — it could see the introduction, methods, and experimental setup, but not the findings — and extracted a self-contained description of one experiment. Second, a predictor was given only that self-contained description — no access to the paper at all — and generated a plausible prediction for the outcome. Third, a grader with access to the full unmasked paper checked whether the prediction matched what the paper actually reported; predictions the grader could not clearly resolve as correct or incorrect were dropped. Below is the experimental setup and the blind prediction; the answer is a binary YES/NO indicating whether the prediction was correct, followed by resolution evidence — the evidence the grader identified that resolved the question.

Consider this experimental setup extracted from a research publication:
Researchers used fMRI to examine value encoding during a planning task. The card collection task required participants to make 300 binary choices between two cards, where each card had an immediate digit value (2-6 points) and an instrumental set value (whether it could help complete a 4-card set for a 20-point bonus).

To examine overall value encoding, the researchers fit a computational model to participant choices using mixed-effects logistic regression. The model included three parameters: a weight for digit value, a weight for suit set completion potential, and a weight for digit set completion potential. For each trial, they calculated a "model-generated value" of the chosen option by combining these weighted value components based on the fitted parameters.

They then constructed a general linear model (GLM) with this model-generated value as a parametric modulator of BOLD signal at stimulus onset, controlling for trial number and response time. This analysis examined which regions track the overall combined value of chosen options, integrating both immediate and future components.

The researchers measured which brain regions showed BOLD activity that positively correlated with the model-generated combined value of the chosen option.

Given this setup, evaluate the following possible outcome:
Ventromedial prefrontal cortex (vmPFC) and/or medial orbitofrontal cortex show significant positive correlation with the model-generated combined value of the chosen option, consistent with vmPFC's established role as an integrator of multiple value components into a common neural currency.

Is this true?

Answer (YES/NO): NO